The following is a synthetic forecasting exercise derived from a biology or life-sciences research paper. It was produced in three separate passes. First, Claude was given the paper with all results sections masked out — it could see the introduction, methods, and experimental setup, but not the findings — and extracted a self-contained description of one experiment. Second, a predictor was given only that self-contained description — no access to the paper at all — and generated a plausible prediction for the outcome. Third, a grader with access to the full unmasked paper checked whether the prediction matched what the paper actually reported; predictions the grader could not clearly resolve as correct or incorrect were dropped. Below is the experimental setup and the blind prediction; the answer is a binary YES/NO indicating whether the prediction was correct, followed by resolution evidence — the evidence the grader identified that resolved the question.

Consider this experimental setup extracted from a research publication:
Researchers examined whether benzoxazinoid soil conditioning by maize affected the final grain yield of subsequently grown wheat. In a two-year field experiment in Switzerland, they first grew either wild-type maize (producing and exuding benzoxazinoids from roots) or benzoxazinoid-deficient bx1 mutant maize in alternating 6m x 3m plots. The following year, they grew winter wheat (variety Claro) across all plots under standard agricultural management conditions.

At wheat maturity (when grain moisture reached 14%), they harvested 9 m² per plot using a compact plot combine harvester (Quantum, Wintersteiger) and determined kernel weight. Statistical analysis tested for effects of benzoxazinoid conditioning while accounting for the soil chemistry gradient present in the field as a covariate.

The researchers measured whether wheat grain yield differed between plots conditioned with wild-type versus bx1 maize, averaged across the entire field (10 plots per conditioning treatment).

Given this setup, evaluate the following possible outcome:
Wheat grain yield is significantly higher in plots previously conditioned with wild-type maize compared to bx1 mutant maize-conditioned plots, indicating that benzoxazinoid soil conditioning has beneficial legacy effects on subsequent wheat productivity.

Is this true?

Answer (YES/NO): NO